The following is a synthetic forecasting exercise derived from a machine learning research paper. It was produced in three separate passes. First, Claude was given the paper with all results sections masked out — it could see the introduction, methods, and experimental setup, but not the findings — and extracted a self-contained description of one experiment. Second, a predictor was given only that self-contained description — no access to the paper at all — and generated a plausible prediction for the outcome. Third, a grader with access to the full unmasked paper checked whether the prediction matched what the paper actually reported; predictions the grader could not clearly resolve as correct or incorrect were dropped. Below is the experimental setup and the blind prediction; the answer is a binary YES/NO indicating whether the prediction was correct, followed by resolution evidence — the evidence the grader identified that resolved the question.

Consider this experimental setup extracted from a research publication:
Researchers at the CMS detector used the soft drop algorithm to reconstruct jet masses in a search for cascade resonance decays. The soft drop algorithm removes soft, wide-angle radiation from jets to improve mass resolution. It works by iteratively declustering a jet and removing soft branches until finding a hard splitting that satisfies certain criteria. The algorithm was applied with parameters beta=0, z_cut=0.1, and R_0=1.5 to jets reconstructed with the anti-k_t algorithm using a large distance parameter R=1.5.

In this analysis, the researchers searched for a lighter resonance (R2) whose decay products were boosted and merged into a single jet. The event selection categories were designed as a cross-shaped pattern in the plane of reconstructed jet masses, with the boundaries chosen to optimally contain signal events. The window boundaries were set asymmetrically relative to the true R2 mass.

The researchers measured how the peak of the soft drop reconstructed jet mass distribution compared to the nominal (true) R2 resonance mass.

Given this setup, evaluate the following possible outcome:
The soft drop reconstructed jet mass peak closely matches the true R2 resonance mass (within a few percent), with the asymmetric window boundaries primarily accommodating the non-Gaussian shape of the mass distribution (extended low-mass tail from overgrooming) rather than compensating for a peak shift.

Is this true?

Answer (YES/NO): NO